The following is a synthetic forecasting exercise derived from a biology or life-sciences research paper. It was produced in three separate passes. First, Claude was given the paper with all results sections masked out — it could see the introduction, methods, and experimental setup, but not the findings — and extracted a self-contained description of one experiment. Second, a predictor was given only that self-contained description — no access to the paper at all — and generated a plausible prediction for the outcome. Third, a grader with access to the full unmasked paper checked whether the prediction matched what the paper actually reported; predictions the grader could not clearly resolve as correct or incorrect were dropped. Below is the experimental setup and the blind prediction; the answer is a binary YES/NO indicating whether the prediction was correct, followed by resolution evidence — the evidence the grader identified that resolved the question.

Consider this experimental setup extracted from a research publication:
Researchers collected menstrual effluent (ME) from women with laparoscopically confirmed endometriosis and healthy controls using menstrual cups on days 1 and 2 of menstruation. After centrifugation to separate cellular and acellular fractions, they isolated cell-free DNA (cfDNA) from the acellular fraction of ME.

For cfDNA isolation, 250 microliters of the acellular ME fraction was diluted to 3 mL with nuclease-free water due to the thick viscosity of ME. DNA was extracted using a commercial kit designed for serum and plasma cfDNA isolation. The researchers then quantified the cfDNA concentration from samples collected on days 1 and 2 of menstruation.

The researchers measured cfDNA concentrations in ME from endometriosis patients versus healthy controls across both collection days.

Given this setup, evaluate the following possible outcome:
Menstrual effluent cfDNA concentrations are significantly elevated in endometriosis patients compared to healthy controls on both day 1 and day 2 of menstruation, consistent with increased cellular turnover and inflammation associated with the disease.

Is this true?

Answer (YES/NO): NO